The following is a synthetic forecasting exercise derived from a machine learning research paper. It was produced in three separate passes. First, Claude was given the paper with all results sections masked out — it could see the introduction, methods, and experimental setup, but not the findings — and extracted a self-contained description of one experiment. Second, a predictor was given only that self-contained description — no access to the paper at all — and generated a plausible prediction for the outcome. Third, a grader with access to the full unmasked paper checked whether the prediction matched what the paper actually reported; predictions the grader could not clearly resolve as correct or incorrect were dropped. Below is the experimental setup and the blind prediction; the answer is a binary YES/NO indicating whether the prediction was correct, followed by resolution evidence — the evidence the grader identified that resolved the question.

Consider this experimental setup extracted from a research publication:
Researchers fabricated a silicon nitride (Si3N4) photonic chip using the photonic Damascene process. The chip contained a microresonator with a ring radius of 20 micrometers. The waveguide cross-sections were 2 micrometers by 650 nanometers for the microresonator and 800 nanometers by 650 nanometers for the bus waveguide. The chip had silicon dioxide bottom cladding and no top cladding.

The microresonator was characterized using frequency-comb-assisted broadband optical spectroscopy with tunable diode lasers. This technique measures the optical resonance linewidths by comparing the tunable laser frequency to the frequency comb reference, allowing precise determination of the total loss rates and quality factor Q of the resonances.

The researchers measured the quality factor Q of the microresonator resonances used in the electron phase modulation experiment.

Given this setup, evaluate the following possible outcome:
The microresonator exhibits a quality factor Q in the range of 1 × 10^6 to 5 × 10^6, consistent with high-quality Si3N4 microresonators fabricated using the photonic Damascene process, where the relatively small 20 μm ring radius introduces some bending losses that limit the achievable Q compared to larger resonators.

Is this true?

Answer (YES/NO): YES